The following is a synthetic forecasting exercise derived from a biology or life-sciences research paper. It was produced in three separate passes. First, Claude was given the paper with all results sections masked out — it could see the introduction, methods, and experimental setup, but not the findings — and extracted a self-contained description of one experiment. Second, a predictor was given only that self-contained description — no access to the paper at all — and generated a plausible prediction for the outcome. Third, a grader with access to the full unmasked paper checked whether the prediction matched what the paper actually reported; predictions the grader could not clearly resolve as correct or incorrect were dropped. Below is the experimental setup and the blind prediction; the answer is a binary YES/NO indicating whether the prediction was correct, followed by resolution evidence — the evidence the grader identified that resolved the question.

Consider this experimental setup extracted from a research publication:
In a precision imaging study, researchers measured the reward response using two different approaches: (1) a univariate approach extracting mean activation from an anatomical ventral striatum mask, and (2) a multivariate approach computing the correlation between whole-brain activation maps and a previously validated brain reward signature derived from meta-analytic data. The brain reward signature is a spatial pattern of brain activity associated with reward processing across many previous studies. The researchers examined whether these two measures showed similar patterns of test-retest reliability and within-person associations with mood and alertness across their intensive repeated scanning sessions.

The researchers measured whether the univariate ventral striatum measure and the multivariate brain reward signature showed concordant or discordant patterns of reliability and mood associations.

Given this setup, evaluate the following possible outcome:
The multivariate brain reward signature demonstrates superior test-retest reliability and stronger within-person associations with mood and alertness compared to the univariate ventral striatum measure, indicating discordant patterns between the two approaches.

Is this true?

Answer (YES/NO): YES